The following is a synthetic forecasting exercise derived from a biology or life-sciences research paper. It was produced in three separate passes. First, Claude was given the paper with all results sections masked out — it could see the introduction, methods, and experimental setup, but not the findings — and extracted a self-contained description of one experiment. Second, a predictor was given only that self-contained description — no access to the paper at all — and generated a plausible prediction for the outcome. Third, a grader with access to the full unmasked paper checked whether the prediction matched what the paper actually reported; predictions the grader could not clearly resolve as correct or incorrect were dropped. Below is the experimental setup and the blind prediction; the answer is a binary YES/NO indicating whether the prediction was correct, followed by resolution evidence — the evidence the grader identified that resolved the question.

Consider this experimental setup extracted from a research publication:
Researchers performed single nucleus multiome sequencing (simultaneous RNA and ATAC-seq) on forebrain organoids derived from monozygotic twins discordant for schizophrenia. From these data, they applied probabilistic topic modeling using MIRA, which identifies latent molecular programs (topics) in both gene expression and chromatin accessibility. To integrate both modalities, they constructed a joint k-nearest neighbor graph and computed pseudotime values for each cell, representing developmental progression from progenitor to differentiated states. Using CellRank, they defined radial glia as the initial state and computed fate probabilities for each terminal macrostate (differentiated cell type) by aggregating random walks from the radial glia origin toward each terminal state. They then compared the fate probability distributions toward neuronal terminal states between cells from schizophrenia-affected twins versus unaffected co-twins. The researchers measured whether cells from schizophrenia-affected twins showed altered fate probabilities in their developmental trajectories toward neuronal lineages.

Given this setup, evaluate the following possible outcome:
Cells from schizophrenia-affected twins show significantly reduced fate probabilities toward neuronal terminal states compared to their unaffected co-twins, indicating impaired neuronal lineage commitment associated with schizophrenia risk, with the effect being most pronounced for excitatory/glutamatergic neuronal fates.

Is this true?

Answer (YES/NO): NO